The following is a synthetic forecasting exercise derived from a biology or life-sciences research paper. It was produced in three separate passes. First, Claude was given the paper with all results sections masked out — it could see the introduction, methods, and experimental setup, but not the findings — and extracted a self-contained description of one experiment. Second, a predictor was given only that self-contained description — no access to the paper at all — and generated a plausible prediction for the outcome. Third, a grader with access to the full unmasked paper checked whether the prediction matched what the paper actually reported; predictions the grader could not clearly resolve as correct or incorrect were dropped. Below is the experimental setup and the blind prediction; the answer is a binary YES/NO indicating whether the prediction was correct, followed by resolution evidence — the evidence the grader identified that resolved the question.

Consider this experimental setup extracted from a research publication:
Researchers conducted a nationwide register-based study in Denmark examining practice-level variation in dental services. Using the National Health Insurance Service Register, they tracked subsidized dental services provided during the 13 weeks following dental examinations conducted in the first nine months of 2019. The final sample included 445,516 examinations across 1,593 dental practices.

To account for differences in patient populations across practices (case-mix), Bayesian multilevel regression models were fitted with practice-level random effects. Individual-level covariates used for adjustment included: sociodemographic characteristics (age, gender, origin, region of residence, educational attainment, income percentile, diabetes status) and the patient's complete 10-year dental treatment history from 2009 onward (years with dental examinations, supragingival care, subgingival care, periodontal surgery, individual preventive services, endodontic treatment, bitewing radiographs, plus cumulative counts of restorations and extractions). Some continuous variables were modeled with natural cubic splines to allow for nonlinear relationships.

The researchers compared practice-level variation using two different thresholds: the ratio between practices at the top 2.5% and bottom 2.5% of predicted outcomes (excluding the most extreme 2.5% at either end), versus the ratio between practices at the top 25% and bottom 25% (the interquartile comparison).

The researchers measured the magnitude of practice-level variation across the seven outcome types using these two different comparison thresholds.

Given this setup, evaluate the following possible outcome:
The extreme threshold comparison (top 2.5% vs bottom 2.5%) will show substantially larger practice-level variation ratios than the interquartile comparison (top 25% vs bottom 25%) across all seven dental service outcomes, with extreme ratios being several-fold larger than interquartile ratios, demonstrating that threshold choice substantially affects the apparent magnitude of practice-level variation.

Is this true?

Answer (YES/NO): YES